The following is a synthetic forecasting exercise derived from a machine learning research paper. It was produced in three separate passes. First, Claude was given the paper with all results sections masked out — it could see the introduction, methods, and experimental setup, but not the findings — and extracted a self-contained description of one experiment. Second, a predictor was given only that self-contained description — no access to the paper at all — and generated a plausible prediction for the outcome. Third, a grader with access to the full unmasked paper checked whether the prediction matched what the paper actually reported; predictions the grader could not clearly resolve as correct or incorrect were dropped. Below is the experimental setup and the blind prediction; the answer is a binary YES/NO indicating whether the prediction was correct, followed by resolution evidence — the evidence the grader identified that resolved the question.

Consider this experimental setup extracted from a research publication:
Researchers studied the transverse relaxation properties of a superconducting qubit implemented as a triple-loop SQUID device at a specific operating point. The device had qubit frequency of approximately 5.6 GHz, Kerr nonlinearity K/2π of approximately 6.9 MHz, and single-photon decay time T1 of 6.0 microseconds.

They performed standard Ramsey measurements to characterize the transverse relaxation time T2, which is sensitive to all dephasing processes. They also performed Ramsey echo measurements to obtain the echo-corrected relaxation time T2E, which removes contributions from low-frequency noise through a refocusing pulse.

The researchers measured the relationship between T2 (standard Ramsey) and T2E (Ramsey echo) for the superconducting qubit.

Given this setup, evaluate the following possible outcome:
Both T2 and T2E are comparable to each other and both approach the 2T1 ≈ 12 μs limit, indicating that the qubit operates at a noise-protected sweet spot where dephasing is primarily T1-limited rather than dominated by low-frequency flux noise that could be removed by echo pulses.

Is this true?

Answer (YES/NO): NO